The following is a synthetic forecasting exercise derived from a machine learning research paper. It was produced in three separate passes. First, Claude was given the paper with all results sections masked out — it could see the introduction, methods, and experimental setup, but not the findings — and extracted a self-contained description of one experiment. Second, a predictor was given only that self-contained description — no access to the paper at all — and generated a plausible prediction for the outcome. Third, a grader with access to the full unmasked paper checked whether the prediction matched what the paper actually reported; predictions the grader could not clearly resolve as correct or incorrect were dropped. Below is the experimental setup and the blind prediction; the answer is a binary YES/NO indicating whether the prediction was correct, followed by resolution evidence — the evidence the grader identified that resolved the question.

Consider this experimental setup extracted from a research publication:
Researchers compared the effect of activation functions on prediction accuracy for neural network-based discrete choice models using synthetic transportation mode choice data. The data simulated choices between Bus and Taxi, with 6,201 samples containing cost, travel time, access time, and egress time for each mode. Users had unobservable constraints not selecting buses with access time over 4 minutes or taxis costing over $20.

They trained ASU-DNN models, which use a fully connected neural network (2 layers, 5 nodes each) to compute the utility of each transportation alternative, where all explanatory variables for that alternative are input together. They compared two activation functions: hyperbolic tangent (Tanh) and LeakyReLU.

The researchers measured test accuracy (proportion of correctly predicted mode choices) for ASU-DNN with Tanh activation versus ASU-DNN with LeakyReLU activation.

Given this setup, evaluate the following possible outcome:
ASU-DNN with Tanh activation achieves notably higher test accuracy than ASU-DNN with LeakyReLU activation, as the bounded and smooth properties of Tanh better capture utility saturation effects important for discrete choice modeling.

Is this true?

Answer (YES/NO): NO